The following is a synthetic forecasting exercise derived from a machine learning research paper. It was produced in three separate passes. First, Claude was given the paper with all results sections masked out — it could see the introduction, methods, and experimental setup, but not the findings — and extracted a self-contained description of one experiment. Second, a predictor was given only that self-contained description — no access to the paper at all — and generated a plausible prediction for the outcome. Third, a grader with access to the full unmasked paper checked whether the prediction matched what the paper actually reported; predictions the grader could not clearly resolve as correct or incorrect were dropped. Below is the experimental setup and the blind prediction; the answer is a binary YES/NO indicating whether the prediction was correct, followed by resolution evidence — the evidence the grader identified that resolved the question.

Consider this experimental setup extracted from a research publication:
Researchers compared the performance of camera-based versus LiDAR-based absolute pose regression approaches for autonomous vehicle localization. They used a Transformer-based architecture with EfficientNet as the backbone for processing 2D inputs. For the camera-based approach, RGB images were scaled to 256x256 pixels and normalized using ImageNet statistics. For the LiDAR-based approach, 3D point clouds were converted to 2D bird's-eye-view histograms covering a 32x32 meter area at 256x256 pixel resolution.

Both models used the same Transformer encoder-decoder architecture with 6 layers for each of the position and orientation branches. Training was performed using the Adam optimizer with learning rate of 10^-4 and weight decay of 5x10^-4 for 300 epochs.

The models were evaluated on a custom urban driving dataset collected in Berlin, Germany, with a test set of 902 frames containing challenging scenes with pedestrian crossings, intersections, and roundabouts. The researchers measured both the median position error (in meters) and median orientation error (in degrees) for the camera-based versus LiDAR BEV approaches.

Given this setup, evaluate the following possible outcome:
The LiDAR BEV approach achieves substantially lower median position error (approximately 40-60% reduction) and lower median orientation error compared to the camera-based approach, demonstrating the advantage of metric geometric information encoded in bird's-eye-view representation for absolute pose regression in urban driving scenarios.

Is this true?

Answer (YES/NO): NO